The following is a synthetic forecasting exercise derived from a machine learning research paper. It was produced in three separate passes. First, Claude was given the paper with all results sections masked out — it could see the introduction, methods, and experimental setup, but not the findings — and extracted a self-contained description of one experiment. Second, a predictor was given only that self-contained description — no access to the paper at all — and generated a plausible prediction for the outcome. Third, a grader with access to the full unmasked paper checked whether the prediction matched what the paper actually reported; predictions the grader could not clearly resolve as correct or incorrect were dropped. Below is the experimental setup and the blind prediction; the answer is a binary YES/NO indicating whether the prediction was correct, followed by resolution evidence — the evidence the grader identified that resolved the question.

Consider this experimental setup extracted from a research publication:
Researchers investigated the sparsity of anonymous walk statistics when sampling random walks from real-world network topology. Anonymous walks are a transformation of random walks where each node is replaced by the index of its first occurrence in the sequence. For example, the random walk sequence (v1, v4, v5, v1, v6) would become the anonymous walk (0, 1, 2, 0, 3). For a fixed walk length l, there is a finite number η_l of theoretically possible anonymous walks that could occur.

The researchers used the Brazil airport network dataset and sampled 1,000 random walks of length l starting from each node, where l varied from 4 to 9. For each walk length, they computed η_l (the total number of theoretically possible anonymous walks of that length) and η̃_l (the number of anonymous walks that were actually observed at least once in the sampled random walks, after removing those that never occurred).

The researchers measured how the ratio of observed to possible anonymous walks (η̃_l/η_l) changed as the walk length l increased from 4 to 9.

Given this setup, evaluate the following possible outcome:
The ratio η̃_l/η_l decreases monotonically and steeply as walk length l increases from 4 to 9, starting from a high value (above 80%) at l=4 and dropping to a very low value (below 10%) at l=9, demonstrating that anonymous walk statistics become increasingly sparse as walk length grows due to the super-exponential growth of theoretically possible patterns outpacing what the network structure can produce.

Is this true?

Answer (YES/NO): NO